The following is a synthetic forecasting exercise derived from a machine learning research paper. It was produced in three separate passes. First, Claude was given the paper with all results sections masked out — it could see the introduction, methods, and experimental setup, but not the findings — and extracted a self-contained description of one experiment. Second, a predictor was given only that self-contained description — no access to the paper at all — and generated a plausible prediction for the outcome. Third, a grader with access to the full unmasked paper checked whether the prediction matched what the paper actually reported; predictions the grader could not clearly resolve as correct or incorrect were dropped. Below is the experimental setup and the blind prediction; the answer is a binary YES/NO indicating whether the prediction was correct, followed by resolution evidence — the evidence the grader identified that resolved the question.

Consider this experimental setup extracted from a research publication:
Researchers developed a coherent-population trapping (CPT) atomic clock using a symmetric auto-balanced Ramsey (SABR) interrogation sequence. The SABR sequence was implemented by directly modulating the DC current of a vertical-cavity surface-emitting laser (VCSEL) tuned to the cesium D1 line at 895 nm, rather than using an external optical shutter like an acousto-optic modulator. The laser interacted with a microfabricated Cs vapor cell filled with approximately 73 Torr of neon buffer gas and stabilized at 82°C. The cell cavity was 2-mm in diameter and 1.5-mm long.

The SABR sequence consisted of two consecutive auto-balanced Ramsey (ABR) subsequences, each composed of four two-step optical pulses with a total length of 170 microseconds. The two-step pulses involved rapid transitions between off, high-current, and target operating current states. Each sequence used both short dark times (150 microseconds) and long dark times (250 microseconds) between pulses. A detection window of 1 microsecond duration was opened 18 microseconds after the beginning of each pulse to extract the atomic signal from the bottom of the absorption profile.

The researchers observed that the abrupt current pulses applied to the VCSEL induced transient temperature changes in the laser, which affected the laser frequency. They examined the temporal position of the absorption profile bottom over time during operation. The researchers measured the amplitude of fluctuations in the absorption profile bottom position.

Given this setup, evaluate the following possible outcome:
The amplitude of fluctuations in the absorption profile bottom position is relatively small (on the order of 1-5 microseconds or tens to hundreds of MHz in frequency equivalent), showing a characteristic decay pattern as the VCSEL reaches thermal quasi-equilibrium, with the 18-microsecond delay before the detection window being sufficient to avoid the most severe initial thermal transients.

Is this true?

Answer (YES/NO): NO